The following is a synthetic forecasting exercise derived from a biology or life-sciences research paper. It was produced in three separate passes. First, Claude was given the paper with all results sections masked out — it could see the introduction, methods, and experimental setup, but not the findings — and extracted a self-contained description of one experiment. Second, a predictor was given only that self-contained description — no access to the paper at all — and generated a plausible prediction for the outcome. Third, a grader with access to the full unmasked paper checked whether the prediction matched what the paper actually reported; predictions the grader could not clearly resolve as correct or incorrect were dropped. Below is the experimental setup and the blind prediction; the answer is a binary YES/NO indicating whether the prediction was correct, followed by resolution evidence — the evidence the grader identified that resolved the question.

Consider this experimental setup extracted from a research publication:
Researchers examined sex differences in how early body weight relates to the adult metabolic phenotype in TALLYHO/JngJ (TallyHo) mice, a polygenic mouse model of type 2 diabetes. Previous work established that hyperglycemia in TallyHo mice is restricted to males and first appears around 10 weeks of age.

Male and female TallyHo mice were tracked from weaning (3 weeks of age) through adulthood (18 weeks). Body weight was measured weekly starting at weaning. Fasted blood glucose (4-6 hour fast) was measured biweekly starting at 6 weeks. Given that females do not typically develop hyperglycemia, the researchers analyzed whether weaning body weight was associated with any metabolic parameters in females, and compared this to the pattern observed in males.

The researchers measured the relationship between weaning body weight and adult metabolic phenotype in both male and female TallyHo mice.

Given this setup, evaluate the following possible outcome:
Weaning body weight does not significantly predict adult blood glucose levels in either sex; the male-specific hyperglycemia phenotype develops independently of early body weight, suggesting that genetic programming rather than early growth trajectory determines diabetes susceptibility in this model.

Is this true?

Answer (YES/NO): NO